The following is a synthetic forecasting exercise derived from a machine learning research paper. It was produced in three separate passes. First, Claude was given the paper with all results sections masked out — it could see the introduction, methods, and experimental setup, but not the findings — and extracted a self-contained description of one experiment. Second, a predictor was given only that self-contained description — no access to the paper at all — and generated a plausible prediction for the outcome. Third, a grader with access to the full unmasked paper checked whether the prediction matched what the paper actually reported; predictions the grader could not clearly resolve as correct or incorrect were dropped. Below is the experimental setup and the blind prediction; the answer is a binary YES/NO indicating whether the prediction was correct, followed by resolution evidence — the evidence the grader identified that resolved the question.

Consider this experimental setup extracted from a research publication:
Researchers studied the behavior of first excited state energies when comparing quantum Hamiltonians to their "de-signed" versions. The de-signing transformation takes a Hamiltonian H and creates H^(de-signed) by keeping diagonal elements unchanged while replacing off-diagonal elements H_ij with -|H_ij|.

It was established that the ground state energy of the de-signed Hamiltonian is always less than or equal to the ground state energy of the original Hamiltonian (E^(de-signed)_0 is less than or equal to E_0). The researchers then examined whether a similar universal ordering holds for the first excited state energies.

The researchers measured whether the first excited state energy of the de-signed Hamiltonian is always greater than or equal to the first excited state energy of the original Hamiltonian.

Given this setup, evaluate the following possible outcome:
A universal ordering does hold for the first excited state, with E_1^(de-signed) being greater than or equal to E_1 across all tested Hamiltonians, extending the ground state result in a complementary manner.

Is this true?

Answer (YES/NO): NO